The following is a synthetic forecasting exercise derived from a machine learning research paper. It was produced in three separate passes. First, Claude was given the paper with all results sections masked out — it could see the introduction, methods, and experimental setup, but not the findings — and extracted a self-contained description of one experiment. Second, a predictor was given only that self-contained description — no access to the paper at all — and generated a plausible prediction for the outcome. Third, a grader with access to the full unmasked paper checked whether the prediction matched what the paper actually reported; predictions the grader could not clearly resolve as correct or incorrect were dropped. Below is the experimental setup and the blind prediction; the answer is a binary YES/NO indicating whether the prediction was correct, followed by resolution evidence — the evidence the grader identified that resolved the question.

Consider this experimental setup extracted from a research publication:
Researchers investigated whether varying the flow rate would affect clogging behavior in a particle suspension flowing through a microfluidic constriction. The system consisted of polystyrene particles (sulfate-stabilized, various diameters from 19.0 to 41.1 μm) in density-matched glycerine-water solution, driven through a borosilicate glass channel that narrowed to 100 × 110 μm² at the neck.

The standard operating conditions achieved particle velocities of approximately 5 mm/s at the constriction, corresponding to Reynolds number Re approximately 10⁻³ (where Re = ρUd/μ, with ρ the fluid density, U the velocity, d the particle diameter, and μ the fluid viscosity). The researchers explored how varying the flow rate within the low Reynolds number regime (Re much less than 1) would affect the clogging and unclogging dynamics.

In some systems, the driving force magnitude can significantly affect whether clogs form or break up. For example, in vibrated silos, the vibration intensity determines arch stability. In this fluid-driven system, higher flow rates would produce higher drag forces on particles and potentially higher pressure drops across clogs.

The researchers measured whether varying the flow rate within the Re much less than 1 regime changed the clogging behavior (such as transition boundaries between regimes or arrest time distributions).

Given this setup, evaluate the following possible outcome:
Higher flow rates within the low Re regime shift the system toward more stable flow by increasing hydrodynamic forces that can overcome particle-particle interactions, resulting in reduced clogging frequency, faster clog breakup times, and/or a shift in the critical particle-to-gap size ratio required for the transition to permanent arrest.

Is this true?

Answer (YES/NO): NO